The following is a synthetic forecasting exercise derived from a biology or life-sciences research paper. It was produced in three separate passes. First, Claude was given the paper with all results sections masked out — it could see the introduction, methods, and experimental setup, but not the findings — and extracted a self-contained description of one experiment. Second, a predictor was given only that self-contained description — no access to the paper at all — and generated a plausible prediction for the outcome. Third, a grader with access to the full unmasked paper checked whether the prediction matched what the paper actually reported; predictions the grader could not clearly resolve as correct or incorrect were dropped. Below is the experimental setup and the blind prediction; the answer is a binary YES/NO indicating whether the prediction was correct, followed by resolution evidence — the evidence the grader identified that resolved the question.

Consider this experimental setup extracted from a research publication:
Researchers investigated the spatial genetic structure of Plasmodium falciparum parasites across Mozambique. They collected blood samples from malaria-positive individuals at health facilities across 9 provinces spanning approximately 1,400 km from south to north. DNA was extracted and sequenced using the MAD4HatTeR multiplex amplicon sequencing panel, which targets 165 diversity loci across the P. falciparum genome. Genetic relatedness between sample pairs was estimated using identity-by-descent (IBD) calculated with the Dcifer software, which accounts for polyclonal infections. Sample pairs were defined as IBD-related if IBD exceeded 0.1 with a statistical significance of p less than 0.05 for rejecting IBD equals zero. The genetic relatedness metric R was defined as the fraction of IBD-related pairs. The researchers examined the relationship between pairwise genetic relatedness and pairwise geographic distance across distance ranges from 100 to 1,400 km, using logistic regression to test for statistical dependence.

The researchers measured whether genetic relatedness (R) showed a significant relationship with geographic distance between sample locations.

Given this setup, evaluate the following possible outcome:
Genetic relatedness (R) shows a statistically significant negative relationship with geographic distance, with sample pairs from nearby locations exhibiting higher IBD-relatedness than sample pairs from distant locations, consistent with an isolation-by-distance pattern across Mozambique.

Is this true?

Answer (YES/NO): YES